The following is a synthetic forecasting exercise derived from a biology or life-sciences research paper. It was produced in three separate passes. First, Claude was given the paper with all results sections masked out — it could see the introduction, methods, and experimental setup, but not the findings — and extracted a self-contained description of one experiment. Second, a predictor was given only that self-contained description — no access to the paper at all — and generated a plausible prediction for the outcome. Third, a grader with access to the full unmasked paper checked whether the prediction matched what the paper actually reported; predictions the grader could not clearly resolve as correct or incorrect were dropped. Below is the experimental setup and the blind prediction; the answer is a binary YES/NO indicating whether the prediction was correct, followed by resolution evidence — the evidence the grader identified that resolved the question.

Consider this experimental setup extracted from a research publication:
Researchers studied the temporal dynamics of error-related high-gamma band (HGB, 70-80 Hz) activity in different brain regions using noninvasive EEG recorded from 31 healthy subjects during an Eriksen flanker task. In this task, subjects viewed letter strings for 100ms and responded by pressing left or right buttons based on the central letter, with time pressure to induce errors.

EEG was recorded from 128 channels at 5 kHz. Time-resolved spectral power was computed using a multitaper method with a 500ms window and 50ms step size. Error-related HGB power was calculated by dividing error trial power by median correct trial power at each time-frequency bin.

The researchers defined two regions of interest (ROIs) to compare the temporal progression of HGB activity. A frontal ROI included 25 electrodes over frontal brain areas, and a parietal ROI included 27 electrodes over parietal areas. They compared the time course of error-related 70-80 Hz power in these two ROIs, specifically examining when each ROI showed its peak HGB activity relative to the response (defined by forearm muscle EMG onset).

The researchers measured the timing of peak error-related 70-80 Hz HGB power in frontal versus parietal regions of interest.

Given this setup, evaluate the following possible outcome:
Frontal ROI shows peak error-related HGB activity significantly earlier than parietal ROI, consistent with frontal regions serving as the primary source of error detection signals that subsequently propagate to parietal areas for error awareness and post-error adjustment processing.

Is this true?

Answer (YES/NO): YES